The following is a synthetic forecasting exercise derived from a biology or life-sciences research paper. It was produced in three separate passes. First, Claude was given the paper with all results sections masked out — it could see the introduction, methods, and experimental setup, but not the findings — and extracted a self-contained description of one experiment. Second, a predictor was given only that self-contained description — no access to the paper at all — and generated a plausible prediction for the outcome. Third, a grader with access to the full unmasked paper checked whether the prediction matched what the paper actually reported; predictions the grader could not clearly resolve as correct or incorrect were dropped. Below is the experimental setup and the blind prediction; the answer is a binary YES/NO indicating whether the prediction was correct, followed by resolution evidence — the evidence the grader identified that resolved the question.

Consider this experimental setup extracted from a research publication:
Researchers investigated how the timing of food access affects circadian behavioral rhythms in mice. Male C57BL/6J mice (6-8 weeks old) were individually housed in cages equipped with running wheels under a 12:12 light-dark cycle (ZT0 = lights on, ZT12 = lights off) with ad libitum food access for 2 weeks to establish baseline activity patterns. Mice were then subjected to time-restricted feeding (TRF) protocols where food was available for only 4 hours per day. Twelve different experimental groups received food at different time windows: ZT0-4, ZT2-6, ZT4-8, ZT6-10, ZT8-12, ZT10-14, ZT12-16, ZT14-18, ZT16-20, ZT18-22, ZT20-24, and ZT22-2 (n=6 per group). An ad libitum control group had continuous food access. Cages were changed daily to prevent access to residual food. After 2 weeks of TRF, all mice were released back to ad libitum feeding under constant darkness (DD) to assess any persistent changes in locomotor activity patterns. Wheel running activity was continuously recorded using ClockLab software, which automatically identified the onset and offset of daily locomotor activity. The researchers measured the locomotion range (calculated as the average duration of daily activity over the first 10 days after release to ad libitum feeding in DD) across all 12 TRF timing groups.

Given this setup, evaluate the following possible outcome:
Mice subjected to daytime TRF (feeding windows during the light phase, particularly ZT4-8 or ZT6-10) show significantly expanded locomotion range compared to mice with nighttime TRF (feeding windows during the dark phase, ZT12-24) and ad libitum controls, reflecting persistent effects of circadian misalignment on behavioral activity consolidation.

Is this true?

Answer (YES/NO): NO